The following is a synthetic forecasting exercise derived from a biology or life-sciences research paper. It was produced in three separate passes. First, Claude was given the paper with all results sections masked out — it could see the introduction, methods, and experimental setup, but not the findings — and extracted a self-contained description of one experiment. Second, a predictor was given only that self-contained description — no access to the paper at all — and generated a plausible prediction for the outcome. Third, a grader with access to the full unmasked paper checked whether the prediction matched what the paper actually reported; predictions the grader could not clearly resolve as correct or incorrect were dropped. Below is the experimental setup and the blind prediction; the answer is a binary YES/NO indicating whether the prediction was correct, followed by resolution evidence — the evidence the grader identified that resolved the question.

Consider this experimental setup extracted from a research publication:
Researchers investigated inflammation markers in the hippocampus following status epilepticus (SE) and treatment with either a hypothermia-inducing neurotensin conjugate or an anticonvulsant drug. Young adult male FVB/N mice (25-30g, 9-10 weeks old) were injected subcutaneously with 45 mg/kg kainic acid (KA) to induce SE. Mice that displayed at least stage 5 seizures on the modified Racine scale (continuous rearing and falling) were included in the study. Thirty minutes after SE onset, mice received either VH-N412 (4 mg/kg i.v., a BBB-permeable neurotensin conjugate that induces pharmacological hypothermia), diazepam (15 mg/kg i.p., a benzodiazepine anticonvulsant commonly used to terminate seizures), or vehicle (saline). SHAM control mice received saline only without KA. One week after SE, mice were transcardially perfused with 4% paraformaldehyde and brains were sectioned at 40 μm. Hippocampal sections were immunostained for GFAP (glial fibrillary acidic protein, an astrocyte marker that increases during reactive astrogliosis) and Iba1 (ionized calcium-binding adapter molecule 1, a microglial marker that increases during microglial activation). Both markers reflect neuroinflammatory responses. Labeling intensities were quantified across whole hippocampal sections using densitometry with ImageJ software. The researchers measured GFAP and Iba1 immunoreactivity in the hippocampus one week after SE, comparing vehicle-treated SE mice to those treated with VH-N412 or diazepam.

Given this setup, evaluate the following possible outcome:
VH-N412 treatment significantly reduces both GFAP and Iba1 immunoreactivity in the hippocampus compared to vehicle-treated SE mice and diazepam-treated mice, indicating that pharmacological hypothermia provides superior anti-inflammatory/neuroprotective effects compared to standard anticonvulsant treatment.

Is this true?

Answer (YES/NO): NO